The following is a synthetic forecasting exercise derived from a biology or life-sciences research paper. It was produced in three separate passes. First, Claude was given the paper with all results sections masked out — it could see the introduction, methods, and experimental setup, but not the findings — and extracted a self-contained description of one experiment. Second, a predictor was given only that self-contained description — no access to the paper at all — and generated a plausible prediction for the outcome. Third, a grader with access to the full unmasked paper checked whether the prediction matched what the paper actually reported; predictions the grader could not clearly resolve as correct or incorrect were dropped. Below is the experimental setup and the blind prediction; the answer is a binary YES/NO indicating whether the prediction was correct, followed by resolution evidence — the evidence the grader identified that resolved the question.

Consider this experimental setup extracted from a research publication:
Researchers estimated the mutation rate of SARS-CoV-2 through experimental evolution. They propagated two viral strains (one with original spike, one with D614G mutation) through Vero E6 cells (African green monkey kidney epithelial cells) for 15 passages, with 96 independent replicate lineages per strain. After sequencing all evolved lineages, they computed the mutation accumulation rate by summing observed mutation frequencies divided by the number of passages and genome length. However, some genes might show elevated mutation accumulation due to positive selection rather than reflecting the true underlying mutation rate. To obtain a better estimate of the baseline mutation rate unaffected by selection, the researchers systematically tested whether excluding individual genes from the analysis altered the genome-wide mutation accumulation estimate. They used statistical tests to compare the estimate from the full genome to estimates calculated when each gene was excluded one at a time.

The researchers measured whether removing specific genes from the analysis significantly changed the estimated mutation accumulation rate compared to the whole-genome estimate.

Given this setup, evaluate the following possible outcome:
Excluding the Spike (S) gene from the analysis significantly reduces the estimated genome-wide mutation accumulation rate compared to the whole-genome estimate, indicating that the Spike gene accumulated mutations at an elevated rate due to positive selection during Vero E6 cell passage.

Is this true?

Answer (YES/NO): YES